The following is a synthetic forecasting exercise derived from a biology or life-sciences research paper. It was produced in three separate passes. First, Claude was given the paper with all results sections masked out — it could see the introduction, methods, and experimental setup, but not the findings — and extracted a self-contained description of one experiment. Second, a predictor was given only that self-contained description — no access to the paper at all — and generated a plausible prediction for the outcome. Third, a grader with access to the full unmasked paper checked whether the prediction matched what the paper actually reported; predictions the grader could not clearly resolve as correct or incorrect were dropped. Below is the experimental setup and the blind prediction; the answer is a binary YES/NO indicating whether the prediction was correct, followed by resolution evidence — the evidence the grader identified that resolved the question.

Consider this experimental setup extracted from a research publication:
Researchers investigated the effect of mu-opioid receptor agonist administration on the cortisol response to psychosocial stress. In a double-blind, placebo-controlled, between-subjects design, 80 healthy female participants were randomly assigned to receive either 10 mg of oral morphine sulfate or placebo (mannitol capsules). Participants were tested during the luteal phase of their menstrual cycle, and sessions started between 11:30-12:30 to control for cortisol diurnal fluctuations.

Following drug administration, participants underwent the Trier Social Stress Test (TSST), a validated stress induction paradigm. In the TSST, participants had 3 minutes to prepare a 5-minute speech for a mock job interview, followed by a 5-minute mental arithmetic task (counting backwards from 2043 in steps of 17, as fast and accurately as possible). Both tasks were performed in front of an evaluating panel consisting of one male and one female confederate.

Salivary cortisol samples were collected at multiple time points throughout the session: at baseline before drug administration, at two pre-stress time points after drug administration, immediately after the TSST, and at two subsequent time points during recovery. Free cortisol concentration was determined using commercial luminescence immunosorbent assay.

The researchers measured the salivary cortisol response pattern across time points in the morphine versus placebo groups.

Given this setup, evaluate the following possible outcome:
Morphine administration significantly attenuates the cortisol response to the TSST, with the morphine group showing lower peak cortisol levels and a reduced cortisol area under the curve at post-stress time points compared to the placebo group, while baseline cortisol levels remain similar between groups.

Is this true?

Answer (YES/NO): NO